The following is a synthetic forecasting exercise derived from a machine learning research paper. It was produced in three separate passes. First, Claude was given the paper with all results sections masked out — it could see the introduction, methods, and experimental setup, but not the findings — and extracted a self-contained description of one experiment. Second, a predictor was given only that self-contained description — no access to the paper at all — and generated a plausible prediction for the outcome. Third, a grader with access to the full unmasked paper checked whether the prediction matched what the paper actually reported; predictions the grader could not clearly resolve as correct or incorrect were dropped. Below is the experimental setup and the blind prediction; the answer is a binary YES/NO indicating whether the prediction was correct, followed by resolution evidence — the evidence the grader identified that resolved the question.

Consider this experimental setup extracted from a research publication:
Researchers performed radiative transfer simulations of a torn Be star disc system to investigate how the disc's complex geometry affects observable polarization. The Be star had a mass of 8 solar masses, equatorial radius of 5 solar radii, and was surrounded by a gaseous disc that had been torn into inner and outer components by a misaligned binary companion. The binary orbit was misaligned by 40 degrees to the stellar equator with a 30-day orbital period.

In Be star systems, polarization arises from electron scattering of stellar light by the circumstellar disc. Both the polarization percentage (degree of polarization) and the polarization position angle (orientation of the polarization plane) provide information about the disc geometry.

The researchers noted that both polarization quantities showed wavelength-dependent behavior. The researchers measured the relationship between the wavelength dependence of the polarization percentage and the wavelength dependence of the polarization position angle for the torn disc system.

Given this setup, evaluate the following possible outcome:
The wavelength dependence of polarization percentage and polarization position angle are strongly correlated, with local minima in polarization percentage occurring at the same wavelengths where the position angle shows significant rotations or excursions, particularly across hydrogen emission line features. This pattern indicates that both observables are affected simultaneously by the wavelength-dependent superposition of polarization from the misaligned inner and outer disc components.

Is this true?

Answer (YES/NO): NO